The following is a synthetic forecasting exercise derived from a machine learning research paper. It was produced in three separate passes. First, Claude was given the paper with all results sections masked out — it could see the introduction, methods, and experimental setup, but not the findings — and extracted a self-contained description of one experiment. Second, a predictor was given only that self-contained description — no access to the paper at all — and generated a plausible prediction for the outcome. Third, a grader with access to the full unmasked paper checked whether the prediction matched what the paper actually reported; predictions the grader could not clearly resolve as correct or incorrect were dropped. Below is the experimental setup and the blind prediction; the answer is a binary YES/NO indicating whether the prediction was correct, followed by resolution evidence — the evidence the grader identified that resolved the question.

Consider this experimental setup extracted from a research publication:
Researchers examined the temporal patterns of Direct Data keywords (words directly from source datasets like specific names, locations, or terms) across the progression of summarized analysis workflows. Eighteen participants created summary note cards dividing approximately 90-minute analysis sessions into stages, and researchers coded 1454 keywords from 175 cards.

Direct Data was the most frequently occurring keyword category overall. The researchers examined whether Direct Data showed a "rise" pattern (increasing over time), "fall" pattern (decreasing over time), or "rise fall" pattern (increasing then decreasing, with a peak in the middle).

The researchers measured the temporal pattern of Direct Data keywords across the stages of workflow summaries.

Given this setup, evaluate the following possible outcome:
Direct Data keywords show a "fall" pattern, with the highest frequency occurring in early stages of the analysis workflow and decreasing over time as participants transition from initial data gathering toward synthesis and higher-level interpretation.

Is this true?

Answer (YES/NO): NO